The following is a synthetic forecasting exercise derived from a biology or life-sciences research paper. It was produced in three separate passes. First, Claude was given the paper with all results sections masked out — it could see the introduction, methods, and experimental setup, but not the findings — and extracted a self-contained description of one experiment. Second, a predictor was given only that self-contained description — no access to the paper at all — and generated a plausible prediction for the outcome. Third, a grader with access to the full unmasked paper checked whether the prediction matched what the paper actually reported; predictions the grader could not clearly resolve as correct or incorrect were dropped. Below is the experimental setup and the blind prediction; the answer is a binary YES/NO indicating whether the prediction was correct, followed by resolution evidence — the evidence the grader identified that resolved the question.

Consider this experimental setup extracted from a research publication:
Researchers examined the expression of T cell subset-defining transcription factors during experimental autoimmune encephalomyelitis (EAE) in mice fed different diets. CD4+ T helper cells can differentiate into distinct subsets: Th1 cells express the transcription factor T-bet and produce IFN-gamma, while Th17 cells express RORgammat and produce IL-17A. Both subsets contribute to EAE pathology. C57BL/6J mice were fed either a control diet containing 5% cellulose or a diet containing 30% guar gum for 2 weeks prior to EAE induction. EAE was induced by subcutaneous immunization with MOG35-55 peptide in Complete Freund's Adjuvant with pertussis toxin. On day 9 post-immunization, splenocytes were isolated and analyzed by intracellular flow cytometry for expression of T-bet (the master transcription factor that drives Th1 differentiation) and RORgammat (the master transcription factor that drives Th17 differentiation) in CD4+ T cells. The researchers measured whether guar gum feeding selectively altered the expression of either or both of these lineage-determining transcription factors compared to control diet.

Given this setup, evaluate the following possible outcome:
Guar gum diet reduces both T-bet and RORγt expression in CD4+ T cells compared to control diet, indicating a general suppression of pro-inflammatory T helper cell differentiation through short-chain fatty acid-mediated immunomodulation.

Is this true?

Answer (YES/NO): NO